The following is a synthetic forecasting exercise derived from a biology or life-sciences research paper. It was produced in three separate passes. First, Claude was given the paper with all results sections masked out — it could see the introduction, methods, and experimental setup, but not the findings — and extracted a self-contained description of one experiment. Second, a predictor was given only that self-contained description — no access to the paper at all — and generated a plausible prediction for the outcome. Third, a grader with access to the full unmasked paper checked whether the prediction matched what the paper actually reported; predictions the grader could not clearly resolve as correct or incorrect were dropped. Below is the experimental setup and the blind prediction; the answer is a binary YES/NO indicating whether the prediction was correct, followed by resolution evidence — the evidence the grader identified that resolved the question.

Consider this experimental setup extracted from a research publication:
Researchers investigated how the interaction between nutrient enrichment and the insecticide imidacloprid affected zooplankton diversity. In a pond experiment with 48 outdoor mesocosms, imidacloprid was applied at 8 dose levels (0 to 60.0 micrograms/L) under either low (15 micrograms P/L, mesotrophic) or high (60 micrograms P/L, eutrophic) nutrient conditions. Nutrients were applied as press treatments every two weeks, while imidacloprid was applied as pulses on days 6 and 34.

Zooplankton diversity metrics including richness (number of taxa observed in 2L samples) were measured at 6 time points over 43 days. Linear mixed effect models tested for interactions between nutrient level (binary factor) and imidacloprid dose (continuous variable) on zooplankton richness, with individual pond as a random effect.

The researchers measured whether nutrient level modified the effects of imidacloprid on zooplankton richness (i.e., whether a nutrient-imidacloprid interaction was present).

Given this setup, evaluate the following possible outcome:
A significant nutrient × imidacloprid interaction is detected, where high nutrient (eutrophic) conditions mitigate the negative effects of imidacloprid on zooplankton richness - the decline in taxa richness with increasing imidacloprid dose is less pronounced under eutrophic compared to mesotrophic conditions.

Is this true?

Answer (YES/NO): YES